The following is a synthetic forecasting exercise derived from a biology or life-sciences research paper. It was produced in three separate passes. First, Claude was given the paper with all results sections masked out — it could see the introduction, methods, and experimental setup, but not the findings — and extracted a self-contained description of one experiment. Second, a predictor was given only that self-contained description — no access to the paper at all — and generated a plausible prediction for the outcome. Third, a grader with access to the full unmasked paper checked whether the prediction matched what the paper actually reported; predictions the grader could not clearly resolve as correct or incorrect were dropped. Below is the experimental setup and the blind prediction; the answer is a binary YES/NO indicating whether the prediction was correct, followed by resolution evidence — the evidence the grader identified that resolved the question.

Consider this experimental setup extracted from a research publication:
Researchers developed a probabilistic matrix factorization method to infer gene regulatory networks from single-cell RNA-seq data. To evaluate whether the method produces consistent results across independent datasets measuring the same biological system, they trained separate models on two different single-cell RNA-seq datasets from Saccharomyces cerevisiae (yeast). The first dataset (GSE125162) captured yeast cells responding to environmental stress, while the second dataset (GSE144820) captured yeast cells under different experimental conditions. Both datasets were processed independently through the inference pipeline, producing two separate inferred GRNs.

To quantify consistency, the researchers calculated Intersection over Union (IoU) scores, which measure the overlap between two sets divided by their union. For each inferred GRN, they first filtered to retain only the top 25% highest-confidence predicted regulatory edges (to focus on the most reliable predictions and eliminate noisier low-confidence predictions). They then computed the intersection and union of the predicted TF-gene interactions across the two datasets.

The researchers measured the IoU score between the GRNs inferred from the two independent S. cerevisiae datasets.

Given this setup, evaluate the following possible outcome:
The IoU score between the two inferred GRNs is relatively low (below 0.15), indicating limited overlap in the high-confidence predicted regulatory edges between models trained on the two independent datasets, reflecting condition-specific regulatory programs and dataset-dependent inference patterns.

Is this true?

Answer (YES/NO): NO